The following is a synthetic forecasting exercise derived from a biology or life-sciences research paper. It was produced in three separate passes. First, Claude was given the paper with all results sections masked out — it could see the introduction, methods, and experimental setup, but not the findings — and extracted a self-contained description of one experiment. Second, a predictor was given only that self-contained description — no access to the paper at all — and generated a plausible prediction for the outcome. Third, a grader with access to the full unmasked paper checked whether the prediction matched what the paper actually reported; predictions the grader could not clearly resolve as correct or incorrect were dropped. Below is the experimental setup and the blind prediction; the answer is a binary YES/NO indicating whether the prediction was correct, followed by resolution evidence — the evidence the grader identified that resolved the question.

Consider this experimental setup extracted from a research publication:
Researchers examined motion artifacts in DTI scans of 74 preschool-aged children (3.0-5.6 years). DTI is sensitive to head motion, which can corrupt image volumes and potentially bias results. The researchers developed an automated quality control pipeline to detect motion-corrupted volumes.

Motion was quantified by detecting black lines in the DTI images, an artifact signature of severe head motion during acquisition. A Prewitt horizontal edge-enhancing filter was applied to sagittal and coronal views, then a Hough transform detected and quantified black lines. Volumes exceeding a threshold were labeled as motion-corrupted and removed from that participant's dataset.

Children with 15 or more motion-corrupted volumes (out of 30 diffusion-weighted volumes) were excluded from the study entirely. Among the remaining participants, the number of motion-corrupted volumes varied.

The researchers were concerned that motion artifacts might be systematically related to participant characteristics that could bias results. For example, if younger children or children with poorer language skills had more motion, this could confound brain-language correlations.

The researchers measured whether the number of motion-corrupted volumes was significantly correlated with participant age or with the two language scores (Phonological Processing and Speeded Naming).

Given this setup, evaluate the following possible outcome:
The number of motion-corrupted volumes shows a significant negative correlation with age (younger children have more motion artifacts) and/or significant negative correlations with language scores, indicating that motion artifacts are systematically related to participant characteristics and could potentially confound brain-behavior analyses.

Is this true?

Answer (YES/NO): NO